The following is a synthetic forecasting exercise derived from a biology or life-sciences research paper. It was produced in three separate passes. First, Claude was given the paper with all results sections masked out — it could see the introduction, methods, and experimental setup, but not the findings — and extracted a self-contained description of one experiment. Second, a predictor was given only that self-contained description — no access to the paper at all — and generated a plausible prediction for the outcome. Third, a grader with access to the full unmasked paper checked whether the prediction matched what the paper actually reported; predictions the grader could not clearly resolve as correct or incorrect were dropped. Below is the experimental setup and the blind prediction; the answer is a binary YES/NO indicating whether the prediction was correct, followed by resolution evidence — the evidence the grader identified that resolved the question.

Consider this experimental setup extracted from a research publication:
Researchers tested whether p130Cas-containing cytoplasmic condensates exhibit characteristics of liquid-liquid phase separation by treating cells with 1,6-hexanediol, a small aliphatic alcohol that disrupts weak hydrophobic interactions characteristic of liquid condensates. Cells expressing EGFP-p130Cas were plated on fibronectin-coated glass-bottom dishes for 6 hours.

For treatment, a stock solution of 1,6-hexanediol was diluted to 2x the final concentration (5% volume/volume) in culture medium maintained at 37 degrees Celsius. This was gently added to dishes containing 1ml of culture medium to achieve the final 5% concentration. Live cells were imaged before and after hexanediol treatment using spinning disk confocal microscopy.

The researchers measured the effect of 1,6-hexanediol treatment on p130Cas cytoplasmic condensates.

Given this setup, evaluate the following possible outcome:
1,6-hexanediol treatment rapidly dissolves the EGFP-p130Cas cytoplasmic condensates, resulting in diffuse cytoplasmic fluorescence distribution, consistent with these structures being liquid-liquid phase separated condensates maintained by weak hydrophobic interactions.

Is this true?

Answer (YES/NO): YES